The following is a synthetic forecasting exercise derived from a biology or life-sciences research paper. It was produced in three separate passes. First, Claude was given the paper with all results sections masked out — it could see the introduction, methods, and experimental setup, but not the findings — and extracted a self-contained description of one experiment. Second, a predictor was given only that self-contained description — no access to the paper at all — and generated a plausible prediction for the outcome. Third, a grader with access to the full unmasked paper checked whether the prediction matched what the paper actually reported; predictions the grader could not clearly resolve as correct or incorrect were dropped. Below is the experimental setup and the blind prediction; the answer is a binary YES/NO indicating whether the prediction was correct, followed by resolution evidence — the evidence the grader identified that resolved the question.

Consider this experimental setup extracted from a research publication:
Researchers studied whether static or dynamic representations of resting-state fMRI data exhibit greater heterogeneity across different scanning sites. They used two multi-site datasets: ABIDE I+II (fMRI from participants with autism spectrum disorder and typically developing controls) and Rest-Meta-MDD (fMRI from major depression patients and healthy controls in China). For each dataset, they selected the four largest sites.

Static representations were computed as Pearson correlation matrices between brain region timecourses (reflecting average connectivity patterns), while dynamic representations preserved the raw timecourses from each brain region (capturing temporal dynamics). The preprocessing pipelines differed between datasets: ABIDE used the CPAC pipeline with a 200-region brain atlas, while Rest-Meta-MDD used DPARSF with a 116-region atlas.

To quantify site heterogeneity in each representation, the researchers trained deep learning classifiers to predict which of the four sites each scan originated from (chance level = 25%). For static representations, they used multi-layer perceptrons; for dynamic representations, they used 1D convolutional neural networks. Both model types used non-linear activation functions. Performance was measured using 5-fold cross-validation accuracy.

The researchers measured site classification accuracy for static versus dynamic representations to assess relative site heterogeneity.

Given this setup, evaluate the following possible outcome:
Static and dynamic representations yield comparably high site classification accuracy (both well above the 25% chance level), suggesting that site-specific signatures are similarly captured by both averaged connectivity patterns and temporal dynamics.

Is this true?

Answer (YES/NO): NO